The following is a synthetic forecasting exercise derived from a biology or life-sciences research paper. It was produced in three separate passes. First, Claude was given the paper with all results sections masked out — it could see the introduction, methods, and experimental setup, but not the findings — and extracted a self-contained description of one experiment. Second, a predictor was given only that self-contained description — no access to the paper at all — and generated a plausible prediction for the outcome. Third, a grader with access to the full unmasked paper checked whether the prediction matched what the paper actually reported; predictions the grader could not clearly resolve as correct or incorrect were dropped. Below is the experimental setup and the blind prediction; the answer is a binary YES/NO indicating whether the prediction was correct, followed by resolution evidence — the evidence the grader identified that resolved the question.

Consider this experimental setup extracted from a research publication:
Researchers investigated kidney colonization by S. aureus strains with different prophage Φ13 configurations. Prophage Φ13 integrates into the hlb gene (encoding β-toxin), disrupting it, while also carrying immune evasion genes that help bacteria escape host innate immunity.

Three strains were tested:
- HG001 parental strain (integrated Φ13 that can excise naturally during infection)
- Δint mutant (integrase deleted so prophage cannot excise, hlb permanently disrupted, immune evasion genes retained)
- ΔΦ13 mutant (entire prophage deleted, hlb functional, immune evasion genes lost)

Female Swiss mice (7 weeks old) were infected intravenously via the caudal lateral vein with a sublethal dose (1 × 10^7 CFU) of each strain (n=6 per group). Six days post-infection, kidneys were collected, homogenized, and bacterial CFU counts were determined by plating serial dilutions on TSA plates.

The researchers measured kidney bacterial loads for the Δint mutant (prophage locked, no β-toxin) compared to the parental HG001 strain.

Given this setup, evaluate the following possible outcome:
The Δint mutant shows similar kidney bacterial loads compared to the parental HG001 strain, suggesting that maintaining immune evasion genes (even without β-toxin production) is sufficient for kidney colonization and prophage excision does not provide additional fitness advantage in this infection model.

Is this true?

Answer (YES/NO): YES